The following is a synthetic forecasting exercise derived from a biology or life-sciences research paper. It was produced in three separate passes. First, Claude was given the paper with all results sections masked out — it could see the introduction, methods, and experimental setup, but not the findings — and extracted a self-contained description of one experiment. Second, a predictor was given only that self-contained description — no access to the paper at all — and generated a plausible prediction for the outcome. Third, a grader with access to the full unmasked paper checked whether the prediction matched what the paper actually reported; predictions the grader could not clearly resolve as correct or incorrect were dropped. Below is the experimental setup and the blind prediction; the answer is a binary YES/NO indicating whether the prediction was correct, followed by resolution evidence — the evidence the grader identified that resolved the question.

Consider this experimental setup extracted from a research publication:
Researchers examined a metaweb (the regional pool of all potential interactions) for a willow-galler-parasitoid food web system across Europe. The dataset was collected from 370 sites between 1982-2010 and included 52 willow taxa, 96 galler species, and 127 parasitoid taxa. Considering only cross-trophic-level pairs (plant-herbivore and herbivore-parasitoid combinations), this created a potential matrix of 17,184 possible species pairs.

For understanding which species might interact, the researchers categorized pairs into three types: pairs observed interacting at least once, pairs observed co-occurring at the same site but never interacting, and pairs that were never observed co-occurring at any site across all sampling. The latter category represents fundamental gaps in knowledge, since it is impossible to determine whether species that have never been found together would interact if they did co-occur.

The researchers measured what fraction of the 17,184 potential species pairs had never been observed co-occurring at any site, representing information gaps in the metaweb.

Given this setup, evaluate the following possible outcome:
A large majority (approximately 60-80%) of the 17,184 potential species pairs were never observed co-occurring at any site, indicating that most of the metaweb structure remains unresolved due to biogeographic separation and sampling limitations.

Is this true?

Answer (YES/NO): YES